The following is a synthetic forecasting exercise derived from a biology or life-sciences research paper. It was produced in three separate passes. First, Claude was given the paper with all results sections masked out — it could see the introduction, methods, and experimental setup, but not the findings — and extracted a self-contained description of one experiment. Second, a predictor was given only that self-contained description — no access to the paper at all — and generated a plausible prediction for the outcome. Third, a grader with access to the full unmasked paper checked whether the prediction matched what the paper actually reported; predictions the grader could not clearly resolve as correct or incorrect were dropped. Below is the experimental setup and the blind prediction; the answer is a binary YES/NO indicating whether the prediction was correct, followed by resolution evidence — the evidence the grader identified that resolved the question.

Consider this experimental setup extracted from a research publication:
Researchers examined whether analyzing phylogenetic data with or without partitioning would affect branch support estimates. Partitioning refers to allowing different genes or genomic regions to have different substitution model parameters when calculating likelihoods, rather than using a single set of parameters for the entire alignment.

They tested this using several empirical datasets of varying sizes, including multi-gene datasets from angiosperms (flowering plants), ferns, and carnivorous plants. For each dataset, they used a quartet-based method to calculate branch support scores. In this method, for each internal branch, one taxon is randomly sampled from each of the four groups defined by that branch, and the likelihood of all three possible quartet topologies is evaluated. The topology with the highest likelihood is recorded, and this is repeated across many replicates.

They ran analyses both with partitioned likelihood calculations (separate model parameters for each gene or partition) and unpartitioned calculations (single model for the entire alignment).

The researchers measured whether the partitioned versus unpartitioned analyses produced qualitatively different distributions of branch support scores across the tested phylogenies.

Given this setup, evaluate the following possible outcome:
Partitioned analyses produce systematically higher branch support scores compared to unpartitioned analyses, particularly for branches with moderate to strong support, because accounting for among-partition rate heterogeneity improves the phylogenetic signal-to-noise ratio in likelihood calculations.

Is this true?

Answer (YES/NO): NO